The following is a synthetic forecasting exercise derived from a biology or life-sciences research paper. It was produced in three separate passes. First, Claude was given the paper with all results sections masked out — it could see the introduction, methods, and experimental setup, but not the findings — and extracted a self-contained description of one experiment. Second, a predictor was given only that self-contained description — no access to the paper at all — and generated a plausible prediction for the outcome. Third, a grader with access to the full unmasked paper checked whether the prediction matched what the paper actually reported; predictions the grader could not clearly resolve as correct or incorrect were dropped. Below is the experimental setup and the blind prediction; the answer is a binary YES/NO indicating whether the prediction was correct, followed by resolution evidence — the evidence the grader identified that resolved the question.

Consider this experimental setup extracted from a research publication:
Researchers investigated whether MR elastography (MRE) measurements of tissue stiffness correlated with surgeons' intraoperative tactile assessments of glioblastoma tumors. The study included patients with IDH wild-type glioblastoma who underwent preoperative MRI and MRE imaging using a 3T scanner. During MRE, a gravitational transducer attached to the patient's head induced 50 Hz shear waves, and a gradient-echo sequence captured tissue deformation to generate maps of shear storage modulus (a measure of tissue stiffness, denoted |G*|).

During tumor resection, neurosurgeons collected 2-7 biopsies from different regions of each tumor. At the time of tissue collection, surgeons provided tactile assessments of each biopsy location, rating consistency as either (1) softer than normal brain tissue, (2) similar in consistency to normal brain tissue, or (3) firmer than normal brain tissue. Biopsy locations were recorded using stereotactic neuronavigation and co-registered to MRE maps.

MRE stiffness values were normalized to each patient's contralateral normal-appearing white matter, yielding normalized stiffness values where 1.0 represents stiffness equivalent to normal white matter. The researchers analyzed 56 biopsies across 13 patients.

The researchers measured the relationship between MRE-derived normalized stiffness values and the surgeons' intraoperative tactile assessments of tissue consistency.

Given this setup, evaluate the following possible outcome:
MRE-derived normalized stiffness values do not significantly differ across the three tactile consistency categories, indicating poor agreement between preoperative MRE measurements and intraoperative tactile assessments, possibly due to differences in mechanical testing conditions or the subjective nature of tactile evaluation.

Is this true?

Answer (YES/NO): YES